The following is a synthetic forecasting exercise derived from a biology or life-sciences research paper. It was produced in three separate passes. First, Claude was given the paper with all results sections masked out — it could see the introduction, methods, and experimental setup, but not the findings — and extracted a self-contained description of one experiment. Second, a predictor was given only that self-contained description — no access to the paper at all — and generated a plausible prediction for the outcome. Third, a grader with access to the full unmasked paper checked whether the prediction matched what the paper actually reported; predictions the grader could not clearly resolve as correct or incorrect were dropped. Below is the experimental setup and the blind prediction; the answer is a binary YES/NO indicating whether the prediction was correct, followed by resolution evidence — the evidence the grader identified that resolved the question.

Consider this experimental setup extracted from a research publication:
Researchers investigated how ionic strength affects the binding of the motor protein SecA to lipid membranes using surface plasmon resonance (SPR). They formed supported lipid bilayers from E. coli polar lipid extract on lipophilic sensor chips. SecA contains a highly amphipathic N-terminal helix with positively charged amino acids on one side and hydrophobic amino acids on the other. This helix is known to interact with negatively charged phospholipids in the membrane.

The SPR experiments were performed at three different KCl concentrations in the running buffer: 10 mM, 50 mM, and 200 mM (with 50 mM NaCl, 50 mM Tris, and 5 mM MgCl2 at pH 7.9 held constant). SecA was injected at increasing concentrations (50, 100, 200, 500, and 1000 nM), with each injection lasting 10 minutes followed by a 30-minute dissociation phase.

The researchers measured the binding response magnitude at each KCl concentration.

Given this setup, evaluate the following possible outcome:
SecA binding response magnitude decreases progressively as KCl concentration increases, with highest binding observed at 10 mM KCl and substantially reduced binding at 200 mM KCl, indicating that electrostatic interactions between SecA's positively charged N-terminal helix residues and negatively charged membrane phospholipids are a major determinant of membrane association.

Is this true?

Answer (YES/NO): NO